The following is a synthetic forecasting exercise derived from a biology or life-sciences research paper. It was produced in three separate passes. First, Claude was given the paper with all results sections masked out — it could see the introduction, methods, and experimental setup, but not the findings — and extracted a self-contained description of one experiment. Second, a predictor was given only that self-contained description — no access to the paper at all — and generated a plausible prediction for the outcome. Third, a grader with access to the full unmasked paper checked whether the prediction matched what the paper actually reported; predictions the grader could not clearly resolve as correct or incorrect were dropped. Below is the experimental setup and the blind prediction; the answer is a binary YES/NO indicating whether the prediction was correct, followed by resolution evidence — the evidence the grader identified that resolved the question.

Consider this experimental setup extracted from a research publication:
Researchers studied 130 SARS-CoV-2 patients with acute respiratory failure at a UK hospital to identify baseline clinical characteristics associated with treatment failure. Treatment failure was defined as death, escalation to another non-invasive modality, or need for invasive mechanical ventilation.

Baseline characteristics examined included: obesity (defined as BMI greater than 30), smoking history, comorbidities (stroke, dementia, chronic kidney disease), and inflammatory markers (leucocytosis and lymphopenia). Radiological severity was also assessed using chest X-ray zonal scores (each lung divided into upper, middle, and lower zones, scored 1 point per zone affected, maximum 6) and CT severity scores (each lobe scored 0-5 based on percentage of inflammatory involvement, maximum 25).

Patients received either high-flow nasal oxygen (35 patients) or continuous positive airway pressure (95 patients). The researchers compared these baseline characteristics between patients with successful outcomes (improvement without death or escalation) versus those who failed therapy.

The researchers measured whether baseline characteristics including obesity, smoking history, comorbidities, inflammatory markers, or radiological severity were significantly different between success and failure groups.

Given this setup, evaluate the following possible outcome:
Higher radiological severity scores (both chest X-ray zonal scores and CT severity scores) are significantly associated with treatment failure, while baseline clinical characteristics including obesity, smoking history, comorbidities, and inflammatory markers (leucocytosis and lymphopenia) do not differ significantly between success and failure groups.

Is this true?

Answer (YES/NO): NO